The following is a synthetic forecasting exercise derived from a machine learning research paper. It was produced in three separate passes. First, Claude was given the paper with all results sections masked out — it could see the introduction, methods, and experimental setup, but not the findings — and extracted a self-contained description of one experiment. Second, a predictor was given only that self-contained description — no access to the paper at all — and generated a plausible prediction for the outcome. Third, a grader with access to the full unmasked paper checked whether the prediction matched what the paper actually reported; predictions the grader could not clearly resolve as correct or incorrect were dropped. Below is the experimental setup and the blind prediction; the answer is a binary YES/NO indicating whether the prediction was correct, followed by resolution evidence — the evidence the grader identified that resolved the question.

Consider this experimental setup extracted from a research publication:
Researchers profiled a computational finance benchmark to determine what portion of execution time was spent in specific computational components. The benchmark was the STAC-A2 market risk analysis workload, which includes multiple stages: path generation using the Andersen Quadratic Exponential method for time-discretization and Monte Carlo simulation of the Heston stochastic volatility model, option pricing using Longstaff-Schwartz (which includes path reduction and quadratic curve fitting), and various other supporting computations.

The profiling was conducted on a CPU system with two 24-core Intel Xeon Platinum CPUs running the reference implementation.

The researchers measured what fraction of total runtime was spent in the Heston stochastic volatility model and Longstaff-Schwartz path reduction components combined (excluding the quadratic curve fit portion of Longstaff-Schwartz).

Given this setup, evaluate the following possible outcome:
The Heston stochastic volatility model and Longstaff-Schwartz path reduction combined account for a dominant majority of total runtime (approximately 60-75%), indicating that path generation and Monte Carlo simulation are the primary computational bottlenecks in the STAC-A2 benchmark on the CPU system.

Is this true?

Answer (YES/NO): NO